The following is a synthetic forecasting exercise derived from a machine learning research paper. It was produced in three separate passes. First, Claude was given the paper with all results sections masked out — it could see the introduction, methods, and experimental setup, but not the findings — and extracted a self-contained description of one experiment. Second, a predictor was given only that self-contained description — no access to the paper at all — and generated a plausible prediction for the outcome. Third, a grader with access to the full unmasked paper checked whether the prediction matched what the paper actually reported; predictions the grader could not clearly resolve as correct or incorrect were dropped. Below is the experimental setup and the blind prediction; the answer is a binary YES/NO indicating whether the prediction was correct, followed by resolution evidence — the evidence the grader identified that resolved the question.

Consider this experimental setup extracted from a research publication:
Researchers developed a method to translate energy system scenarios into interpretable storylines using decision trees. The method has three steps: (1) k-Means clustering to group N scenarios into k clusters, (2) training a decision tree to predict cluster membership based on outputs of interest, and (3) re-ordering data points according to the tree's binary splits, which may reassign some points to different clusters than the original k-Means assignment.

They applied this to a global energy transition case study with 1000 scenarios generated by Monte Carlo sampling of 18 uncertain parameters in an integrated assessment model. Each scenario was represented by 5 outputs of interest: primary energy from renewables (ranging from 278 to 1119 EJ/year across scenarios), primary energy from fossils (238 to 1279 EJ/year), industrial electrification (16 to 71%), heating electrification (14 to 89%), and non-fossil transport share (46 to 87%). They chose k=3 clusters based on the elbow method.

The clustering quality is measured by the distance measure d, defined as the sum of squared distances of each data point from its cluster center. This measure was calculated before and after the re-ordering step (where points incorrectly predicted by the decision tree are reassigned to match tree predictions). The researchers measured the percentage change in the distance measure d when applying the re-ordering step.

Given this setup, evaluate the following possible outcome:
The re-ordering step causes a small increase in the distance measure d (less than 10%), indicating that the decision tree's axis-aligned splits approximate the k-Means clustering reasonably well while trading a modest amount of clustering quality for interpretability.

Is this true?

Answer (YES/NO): YES